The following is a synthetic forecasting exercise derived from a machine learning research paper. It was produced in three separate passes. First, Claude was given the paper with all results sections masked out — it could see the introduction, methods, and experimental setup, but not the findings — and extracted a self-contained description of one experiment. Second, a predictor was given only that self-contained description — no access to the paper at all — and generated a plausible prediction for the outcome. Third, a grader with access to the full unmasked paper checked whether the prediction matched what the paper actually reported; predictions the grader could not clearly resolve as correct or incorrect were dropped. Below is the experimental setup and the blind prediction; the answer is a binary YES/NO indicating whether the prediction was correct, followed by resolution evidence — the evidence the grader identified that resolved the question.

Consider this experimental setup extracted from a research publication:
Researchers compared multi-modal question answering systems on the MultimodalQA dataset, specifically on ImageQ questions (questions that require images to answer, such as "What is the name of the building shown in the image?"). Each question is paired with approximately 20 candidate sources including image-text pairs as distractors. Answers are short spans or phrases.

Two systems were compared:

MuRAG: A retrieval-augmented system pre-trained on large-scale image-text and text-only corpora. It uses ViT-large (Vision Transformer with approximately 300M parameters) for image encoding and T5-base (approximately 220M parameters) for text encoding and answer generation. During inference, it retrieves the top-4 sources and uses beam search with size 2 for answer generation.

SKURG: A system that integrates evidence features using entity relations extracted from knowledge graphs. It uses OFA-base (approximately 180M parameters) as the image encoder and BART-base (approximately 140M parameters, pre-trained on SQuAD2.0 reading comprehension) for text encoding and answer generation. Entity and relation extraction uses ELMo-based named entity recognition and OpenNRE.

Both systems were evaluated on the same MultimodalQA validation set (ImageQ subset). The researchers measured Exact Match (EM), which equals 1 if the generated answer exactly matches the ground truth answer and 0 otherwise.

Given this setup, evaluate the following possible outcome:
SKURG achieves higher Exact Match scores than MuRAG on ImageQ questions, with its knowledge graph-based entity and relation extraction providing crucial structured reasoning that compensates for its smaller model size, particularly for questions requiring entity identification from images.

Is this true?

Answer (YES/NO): NO